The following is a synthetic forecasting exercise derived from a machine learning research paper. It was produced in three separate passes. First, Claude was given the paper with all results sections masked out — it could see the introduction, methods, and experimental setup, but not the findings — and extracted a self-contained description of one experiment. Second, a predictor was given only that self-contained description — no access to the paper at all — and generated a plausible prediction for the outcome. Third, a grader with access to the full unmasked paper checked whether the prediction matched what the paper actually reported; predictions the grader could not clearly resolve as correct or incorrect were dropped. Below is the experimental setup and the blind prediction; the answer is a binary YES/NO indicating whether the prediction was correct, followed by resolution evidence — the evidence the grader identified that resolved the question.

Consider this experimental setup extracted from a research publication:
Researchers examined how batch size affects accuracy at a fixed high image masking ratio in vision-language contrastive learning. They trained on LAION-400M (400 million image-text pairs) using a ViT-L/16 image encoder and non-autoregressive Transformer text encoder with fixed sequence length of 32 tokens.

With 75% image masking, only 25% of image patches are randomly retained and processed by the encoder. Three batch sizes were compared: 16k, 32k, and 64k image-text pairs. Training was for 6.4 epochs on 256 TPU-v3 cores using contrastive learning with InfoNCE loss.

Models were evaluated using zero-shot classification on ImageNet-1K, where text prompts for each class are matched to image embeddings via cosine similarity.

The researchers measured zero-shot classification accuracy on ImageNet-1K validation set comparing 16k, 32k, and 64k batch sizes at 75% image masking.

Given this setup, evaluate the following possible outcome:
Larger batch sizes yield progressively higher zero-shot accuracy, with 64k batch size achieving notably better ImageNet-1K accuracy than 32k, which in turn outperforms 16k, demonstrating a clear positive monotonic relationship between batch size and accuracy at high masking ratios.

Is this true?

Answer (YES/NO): YES